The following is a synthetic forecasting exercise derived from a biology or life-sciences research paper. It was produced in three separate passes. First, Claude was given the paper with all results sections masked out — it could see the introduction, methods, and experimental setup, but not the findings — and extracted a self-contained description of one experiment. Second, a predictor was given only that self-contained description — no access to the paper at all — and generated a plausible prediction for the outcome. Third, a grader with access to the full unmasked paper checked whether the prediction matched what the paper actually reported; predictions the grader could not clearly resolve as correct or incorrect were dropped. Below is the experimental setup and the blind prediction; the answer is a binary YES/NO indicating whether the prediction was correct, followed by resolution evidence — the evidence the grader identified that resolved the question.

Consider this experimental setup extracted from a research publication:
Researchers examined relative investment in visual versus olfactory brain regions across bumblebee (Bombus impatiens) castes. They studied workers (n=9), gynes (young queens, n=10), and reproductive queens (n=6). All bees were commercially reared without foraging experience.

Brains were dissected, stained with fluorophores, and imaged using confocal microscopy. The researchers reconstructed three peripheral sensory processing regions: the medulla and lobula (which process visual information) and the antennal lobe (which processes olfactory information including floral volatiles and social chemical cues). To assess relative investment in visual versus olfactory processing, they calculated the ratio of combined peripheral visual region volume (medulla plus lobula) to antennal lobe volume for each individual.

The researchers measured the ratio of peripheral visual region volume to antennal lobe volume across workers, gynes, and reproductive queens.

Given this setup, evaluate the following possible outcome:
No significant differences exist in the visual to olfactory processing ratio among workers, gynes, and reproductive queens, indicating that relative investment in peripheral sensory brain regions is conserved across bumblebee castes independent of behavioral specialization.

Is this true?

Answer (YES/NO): NO